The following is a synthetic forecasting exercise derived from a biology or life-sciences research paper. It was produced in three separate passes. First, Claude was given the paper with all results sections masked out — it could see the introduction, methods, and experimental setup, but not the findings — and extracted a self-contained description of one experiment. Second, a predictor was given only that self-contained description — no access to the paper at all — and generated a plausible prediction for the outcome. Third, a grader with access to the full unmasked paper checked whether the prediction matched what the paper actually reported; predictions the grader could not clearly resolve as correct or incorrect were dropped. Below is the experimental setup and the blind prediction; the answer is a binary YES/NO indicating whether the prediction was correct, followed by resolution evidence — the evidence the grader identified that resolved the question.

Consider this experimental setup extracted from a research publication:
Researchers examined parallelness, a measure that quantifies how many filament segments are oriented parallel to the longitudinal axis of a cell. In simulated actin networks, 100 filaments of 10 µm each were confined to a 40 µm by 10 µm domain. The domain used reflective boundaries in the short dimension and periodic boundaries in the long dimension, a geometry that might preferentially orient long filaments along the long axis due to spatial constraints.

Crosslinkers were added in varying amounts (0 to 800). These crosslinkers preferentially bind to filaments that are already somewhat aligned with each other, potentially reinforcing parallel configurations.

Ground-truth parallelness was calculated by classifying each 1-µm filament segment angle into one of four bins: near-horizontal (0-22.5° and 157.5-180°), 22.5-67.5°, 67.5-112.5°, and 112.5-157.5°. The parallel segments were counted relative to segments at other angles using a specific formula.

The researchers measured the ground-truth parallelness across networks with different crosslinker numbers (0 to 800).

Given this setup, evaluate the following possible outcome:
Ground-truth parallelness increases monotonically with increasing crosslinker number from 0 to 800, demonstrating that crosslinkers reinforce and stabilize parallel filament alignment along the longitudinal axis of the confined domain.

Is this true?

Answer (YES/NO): YES